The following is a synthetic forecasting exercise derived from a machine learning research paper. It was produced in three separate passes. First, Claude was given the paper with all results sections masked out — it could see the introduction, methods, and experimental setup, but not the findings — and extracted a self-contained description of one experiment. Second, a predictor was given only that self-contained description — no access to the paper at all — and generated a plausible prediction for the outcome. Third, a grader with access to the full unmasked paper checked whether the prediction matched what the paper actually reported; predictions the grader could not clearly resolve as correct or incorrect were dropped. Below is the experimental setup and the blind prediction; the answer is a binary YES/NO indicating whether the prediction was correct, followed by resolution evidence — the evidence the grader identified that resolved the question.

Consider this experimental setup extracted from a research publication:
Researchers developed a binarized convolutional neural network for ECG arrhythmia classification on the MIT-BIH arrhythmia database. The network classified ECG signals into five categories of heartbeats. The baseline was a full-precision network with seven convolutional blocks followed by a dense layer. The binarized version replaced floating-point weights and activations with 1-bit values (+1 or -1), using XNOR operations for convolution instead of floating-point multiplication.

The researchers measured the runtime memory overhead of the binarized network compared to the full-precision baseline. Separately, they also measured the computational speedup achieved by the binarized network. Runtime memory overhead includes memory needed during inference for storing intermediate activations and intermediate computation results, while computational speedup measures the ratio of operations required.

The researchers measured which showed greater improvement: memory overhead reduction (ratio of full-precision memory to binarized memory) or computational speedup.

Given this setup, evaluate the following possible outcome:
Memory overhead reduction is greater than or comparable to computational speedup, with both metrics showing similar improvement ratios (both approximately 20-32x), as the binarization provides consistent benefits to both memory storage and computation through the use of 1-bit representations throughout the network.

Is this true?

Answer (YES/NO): NO